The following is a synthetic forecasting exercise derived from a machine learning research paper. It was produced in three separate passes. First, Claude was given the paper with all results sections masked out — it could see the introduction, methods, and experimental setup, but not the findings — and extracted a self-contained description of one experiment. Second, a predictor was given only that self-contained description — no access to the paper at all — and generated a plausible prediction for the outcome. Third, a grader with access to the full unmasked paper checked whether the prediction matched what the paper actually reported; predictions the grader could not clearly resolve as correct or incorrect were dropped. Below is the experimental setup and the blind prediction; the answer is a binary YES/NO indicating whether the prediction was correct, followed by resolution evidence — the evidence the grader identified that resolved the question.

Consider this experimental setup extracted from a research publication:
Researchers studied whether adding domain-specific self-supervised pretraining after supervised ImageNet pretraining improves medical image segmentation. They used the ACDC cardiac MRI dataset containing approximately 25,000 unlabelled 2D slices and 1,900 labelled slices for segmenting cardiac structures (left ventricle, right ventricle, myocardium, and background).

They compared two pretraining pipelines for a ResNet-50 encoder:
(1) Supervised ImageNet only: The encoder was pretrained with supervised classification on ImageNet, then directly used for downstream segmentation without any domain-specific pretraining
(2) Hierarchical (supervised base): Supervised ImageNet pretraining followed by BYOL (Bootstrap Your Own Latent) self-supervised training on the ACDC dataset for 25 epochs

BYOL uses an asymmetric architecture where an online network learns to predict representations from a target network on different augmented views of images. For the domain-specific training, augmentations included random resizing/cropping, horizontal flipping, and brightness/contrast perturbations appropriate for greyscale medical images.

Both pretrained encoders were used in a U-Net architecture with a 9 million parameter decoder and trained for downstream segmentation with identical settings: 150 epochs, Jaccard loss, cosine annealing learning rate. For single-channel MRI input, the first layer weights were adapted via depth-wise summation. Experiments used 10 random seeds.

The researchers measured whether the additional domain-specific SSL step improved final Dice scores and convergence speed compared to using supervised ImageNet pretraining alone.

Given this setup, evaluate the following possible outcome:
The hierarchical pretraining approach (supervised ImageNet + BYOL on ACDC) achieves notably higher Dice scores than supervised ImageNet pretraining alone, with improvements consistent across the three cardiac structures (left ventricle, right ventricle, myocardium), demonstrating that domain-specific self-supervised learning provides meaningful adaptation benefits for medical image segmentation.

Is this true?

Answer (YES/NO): NO